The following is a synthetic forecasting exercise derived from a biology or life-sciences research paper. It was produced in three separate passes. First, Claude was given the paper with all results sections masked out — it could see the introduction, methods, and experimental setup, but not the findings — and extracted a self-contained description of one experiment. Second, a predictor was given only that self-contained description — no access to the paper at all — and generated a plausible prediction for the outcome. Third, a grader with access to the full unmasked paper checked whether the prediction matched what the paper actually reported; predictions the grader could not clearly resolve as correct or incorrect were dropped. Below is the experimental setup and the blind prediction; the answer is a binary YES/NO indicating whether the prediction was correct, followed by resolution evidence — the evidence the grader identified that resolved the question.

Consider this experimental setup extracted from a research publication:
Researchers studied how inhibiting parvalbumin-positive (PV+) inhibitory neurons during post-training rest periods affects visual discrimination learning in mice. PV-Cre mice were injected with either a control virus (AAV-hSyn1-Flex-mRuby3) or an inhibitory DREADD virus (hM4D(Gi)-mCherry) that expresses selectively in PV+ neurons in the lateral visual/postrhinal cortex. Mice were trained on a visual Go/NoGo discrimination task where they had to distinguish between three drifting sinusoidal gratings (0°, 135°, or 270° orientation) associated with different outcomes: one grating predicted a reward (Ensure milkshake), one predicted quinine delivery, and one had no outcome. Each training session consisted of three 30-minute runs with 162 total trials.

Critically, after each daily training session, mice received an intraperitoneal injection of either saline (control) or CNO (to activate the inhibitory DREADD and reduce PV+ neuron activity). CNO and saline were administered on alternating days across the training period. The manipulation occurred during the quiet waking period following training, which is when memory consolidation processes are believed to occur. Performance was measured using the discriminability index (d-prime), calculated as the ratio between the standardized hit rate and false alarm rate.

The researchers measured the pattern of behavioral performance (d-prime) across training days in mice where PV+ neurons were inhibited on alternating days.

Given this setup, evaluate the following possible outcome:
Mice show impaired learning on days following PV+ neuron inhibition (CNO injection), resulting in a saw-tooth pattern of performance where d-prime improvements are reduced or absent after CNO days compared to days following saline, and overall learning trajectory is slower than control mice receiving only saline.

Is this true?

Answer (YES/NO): NO